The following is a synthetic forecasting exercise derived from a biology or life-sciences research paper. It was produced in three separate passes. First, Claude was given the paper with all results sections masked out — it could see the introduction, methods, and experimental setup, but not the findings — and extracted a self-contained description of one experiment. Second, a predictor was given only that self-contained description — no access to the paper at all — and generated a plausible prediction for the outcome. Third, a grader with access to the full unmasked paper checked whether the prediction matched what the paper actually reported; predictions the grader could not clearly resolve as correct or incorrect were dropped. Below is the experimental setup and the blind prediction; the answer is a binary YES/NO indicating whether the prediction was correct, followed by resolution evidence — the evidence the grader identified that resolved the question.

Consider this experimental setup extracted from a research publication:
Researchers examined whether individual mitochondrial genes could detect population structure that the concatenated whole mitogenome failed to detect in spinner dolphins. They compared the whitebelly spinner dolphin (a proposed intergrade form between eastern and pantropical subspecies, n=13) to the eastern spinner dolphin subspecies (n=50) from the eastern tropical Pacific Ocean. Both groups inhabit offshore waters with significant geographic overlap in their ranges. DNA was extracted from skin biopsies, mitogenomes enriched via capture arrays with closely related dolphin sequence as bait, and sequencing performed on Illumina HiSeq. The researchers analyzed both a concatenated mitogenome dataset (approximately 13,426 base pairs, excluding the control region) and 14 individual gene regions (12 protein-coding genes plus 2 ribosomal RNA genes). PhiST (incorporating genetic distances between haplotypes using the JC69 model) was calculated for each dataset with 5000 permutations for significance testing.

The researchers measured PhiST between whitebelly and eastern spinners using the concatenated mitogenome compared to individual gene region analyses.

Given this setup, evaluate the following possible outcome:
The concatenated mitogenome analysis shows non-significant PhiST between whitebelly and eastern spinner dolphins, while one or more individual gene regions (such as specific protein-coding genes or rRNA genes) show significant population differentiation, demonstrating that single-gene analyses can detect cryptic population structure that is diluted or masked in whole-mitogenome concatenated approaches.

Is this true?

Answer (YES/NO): YES